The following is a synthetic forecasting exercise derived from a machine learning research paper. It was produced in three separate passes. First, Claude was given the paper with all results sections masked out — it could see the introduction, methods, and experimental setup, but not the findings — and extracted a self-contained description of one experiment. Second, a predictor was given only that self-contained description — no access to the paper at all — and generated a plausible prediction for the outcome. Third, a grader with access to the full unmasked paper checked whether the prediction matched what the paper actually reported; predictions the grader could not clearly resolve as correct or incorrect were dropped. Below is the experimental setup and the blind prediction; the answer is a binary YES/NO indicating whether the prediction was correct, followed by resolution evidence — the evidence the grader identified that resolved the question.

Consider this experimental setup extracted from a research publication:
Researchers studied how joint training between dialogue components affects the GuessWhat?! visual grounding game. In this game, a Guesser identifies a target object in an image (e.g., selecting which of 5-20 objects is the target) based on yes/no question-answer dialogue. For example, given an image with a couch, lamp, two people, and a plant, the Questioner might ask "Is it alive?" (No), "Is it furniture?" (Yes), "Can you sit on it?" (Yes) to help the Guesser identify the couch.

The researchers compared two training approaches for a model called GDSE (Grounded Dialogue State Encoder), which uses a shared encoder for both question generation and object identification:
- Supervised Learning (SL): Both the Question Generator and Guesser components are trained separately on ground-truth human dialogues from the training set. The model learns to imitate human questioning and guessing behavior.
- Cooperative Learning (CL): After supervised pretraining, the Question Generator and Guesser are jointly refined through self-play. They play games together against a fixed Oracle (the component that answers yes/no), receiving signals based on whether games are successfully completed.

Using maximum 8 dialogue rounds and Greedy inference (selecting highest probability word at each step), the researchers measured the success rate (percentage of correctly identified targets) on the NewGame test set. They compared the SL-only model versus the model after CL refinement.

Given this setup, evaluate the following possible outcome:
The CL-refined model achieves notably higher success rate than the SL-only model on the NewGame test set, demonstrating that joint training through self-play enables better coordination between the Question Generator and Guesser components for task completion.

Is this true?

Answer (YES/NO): YES